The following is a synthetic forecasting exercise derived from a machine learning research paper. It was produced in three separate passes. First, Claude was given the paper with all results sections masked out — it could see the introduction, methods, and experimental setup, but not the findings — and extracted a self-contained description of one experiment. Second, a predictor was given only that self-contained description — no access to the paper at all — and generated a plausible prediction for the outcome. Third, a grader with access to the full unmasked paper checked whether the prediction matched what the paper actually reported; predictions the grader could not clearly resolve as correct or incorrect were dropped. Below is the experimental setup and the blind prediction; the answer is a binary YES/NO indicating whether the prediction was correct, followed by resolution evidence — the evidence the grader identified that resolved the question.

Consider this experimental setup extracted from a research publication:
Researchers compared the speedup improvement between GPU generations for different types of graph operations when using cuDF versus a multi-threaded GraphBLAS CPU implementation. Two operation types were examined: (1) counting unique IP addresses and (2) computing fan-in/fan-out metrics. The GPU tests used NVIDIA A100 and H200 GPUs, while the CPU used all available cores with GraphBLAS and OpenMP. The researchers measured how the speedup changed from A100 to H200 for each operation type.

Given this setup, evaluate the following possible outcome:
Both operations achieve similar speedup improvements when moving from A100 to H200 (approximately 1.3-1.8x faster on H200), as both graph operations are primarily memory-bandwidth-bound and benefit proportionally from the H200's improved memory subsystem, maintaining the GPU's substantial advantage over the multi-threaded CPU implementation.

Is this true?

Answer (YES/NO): NO